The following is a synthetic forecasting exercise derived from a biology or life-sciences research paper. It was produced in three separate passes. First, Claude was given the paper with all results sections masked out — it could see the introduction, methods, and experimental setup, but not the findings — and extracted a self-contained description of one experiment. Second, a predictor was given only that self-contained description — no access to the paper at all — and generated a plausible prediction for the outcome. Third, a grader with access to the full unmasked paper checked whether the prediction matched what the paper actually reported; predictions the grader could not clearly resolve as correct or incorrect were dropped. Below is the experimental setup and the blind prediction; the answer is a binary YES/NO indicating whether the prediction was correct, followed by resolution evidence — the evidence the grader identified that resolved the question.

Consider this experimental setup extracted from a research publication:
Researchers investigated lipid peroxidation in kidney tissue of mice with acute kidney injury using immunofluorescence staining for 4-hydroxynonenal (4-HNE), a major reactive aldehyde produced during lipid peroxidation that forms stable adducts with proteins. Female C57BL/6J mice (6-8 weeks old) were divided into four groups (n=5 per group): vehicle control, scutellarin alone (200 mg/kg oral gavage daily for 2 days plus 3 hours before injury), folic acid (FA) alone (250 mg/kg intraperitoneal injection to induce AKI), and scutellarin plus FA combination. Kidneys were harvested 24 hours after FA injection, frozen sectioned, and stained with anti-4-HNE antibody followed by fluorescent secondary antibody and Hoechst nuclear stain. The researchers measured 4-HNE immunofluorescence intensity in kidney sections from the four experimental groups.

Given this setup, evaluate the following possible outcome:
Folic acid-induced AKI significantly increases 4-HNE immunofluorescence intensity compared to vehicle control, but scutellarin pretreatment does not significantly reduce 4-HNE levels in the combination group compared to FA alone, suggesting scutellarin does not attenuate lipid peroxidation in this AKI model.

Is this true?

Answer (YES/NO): NO